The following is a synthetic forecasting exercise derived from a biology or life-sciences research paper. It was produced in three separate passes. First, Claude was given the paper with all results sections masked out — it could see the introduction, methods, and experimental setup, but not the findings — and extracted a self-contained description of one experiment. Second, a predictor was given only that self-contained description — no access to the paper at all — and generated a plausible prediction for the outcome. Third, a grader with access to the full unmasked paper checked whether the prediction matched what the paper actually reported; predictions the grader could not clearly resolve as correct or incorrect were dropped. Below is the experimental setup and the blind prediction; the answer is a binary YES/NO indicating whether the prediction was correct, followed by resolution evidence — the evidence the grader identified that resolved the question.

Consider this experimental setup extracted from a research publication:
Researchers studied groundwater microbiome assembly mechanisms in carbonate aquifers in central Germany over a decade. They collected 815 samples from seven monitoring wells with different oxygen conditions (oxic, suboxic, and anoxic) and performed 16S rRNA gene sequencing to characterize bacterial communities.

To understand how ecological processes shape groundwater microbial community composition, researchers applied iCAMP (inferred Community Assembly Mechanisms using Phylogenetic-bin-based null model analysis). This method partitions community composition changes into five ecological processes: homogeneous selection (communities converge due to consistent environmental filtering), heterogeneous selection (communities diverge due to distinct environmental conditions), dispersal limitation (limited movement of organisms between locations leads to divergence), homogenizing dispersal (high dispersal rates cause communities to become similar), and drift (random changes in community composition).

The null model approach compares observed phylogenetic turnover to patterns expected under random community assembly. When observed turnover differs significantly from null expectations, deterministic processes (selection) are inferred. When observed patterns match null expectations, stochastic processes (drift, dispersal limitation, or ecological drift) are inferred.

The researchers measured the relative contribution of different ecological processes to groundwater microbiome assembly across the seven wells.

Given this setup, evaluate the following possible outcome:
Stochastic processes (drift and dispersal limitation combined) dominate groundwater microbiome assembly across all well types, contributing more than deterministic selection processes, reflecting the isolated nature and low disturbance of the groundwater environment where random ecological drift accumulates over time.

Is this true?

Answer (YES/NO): NO